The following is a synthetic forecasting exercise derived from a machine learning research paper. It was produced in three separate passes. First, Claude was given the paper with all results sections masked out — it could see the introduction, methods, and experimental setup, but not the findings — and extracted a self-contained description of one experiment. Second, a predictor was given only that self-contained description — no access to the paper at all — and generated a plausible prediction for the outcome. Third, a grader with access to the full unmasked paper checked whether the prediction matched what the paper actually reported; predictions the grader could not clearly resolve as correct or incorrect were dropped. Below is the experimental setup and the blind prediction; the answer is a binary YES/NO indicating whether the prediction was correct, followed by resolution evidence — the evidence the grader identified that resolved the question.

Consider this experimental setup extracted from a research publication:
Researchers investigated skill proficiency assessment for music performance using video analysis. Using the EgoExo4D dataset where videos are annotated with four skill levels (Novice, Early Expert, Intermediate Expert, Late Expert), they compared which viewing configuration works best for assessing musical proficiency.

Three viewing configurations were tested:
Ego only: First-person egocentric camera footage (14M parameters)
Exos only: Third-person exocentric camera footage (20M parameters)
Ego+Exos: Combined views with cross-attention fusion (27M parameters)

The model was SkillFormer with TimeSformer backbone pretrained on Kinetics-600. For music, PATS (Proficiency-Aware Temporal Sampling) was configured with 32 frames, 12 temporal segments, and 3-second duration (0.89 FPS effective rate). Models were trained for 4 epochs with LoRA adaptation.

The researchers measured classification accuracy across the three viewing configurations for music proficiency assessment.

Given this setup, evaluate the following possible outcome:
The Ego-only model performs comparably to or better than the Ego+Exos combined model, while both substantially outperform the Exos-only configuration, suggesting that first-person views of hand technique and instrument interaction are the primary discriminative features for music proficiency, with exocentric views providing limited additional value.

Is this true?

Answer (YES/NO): NO